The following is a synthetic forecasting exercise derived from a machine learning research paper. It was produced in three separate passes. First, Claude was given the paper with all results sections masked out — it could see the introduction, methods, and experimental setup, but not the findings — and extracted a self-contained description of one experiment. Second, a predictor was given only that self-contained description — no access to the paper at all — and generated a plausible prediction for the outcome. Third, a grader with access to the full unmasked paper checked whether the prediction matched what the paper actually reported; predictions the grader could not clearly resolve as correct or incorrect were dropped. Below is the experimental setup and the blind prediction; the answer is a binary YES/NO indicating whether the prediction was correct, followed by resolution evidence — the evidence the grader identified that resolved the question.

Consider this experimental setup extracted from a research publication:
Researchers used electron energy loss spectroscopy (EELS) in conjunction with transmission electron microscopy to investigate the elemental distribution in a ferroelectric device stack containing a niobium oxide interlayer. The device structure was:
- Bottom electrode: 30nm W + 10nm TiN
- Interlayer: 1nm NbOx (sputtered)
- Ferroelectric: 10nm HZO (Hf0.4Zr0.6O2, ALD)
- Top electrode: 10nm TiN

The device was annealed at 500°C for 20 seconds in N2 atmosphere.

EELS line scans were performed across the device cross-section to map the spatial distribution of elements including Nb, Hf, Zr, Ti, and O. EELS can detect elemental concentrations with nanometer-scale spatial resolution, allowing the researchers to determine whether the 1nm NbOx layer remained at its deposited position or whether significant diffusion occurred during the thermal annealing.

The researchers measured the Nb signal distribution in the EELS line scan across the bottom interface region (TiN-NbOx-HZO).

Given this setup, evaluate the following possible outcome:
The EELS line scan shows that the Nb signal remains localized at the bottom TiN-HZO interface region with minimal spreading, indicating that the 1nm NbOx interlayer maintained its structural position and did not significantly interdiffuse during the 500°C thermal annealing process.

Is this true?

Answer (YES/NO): NO